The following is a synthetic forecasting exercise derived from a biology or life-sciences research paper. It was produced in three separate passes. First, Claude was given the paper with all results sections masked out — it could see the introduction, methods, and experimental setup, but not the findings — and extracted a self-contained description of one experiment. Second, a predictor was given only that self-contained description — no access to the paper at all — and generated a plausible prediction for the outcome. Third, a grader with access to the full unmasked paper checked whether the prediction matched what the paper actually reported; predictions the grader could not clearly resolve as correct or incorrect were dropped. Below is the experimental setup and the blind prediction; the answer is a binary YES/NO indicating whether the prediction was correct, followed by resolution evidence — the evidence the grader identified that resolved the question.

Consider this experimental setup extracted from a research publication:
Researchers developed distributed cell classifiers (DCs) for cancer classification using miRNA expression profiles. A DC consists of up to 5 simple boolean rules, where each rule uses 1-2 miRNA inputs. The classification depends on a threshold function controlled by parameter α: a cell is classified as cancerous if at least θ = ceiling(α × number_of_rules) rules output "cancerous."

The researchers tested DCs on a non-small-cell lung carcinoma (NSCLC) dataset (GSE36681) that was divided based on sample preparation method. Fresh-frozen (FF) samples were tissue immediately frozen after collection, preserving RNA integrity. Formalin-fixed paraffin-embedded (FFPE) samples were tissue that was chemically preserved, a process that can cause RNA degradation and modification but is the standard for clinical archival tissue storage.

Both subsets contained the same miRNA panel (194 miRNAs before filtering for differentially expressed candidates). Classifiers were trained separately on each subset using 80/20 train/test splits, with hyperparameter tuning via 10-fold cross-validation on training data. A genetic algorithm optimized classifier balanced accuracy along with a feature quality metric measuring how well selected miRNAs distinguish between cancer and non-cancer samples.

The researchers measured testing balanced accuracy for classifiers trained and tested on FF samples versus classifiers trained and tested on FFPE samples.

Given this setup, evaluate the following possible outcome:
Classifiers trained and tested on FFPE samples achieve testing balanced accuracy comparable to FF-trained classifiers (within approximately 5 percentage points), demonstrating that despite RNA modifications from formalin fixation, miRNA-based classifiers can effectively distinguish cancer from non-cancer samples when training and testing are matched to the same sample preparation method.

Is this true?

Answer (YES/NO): YES